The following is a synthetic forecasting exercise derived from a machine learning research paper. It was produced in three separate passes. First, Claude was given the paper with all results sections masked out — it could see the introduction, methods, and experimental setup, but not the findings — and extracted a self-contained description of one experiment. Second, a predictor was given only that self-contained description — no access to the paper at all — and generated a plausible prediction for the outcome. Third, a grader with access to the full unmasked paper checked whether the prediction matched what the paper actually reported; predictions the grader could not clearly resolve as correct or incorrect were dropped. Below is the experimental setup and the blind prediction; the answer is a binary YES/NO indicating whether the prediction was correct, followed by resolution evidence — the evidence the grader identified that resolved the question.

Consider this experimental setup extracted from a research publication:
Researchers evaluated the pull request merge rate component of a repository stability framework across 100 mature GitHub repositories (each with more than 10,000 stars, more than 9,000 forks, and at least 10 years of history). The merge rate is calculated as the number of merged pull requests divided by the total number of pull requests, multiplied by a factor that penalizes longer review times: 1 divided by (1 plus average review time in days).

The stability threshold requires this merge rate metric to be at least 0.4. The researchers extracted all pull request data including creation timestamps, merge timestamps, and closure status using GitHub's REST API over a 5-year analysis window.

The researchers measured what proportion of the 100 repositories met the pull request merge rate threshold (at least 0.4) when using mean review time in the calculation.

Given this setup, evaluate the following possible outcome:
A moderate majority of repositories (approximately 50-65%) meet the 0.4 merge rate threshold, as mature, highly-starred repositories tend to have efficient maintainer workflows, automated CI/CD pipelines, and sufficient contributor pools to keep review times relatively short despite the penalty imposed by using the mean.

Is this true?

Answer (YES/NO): NO